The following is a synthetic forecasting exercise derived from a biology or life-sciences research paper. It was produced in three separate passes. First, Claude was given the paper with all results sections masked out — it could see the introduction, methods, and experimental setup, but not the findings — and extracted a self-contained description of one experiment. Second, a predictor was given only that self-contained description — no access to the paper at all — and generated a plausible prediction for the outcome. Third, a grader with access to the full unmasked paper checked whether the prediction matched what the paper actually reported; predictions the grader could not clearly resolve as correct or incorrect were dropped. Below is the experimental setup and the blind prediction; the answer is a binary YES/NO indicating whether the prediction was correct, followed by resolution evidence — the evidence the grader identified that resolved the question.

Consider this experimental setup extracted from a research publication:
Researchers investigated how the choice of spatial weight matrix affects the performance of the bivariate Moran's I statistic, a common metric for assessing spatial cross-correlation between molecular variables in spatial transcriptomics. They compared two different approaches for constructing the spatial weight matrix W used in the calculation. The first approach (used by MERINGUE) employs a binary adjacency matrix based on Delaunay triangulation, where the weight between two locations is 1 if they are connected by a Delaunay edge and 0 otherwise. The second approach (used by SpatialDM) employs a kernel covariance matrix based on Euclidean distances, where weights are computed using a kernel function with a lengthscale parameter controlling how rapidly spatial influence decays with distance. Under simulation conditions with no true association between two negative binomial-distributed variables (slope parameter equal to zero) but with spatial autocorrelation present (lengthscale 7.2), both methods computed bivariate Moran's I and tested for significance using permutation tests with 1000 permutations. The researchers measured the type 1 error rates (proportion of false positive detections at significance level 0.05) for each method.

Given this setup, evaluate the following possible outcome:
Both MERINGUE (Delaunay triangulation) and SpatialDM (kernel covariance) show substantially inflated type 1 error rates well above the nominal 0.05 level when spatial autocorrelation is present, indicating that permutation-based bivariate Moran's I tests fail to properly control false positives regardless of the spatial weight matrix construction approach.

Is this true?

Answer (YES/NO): YES